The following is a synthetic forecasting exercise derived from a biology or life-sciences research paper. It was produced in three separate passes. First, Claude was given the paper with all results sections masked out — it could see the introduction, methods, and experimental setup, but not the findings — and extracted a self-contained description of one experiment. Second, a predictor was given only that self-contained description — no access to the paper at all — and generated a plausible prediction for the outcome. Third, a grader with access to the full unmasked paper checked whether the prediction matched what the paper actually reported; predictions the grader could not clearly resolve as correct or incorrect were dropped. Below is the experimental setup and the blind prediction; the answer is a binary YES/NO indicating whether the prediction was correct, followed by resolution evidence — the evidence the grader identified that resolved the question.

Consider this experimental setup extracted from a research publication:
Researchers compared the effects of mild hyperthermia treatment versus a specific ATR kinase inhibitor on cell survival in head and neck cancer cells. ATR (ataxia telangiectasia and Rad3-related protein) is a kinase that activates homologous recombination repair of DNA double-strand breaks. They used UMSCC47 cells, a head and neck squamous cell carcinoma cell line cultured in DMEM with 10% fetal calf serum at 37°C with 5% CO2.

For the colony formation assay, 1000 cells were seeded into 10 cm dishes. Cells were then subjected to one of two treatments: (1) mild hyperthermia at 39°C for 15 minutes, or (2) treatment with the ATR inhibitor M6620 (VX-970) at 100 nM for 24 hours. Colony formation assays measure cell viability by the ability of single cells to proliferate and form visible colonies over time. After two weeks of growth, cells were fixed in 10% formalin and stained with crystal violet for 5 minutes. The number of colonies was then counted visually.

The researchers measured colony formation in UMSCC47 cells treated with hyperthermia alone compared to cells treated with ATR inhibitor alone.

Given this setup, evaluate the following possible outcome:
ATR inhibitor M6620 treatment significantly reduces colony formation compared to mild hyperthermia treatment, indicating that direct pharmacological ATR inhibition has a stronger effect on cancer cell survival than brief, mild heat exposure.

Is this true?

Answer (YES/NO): NO